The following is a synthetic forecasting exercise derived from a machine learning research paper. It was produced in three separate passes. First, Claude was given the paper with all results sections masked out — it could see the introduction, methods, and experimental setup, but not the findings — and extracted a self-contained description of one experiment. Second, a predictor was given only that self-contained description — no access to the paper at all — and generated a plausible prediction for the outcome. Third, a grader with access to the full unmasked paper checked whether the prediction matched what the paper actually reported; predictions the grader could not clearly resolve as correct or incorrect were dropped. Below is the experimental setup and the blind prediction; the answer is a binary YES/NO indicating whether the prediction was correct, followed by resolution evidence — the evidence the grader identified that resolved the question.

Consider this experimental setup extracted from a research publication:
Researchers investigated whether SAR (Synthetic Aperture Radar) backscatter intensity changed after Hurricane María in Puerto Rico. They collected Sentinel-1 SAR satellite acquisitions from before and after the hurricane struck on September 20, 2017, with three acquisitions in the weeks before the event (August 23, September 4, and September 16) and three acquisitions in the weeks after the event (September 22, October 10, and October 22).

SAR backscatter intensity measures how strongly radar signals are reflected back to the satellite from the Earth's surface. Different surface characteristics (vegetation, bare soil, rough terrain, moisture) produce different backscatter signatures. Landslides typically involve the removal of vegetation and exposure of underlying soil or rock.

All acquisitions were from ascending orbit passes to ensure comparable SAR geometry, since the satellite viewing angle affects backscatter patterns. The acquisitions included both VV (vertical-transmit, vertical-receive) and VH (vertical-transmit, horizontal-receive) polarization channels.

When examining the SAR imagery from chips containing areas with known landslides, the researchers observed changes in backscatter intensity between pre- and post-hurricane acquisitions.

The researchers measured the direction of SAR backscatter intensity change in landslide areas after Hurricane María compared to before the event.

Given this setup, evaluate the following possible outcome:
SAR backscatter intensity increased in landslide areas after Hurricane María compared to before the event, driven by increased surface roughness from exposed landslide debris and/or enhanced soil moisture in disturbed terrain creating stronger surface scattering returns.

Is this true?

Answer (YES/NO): YES